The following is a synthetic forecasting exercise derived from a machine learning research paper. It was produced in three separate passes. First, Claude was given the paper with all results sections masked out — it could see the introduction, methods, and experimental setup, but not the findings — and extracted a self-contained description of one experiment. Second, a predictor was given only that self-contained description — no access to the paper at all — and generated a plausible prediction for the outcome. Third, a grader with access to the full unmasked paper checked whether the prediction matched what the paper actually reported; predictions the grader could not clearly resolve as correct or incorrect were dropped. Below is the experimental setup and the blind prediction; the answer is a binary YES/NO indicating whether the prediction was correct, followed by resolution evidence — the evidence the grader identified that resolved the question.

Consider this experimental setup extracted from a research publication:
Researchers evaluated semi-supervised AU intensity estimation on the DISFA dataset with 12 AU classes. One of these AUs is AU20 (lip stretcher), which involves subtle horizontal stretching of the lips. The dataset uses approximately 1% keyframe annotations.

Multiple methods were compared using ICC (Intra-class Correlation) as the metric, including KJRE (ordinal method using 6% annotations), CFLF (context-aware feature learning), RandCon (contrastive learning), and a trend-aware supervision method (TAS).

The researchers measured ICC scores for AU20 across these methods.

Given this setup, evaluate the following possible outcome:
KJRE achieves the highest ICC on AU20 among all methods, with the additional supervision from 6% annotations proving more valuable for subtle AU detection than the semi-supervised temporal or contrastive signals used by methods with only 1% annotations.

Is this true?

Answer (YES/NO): NO